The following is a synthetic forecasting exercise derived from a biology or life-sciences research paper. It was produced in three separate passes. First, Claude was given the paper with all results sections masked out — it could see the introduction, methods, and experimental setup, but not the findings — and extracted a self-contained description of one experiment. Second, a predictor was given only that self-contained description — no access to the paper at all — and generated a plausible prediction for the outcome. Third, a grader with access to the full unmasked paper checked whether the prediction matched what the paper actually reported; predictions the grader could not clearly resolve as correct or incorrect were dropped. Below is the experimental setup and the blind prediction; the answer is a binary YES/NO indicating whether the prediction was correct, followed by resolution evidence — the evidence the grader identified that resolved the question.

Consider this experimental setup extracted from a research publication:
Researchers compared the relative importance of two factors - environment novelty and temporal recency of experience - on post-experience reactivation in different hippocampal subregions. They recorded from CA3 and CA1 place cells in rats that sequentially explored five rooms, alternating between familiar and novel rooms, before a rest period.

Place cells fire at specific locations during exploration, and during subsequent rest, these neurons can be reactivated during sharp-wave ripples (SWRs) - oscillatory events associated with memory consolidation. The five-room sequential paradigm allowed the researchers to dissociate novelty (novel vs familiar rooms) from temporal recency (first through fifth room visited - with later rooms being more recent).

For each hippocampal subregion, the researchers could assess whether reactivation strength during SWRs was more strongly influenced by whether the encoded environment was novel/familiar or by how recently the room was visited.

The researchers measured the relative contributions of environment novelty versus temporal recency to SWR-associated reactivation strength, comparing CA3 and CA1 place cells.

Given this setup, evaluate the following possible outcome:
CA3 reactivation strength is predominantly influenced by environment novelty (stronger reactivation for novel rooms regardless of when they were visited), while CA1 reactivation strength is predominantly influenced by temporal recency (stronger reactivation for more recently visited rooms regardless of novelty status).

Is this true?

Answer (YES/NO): YES